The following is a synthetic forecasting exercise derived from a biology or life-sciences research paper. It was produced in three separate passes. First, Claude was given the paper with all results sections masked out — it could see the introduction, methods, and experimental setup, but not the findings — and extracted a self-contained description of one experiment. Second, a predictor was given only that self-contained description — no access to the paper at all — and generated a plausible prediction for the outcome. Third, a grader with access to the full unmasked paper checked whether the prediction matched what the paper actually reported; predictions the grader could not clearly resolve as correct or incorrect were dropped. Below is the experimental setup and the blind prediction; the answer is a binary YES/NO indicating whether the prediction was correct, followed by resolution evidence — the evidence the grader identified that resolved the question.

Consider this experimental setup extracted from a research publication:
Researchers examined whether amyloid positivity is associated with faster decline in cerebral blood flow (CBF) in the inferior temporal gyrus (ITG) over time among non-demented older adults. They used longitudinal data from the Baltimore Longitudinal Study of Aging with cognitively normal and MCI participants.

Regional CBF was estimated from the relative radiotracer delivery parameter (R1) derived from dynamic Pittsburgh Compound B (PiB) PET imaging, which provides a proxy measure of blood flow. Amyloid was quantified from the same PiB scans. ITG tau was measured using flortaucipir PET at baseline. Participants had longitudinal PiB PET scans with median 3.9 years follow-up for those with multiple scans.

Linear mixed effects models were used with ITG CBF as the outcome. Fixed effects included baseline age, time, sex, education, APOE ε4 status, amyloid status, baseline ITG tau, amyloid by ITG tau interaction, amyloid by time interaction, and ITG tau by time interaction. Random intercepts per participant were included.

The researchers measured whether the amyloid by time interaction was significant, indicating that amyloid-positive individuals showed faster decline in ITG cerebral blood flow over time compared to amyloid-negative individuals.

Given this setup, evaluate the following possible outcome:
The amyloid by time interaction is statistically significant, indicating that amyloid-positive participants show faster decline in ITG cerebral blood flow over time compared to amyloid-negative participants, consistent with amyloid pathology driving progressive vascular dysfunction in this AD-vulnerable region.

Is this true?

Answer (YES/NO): NO